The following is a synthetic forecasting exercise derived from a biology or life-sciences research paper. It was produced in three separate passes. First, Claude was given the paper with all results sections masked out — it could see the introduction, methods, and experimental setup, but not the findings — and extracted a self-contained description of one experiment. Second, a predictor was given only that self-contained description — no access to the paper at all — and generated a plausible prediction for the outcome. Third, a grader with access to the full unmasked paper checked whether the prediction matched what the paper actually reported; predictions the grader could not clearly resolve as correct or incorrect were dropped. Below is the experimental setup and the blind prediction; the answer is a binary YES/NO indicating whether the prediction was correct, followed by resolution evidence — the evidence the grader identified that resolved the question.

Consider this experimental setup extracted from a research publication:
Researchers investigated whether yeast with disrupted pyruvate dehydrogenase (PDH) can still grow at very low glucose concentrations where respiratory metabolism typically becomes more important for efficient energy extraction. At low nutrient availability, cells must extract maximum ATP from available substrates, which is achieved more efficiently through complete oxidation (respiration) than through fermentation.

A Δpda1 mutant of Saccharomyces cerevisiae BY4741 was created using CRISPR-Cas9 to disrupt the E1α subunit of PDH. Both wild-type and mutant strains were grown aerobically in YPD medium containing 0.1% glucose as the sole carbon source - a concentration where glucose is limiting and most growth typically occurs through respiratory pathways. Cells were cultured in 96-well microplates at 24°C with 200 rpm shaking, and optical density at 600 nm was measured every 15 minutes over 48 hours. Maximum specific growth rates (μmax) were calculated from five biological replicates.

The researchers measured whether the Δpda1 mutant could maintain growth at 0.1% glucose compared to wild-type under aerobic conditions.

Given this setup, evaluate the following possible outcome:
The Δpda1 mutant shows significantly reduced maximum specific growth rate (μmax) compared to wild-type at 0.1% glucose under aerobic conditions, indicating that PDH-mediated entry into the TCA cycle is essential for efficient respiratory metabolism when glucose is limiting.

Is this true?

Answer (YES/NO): YES